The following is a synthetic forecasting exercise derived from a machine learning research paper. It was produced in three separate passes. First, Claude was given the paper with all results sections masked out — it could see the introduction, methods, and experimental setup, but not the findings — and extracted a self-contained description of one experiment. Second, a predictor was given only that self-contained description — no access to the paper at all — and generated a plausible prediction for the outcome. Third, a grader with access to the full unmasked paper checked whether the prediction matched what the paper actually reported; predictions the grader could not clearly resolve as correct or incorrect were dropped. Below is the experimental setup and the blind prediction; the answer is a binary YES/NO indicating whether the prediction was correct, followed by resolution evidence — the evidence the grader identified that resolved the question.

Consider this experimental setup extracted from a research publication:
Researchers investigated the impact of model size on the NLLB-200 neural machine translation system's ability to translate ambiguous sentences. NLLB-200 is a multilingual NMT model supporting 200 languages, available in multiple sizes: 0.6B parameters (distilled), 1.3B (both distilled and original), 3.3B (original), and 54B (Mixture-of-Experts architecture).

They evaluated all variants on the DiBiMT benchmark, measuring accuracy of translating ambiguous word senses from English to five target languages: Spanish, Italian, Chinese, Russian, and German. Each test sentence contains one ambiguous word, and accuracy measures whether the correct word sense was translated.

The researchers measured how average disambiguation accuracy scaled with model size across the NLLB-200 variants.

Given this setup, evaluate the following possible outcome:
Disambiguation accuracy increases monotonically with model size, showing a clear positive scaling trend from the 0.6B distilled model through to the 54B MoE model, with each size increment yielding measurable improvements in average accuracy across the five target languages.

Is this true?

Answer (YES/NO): YES